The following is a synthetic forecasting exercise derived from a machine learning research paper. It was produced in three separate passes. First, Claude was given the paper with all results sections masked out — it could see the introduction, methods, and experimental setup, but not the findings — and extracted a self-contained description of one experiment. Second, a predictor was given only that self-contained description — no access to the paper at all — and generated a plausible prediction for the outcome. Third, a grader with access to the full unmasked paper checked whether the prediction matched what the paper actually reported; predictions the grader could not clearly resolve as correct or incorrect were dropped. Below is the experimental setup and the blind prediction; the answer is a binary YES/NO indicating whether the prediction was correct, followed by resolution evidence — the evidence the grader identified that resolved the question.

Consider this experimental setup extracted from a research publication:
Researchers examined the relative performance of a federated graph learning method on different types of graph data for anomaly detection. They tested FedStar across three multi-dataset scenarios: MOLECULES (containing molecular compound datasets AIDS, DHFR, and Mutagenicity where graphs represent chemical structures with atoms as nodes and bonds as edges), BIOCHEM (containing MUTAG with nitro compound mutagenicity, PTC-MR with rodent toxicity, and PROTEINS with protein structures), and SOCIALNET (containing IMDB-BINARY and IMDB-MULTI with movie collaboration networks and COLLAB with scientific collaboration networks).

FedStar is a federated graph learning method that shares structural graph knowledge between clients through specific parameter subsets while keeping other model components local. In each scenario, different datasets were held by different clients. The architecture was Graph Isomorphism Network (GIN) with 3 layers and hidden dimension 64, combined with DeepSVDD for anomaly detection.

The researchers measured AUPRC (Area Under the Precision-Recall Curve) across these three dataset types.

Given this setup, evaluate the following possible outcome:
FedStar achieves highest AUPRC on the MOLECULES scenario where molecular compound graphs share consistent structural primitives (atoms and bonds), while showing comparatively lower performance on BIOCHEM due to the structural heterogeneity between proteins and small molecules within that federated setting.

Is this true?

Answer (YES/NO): YES